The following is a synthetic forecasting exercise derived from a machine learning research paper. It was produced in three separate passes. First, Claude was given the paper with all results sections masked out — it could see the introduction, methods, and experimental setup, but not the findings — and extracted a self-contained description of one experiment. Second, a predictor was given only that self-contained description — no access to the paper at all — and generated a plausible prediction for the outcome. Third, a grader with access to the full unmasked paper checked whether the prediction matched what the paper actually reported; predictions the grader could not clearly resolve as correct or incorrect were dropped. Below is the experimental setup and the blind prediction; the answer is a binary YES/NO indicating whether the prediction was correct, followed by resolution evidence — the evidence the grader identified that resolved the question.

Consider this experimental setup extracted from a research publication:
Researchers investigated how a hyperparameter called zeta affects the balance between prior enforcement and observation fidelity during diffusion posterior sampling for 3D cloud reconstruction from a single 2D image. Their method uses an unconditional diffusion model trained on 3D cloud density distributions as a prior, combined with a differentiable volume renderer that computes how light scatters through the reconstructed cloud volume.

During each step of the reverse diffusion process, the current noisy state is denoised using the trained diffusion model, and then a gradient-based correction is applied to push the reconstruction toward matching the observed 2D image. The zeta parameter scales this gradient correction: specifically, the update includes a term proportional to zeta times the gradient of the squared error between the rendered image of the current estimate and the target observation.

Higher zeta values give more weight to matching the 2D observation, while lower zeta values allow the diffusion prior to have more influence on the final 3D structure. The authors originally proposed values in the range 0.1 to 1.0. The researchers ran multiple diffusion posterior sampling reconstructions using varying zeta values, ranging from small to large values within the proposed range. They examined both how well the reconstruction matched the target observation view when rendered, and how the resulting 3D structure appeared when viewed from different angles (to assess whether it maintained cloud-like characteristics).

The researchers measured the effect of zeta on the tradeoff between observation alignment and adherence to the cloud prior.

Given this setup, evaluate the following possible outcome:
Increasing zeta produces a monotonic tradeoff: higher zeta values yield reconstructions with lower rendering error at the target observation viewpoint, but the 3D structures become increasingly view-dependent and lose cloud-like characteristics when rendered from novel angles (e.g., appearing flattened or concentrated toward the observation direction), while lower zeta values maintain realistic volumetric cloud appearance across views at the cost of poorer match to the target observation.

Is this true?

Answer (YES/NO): YES